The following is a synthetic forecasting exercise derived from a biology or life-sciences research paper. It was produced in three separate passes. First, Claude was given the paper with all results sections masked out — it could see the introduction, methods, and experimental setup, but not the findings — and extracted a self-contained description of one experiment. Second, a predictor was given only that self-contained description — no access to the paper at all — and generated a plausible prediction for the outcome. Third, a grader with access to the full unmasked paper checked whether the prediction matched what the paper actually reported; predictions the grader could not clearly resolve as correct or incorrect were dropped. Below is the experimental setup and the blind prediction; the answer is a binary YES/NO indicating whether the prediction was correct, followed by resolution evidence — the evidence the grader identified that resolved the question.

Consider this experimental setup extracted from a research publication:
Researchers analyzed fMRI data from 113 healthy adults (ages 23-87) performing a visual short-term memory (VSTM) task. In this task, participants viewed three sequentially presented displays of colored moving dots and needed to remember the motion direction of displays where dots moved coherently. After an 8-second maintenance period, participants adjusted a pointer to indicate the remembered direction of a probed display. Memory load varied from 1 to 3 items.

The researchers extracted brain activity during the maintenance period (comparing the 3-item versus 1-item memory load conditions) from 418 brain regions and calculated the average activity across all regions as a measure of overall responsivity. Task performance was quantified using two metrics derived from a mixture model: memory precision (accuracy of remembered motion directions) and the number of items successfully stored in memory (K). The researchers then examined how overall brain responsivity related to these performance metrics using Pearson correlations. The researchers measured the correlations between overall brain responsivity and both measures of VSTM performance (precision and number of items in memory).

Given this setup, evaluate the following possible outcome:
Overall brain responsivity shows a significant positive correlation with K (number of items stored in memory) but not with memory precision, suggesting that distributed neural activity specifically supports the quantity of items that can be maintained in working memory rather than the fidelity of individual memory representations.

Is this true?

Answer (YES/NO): NO